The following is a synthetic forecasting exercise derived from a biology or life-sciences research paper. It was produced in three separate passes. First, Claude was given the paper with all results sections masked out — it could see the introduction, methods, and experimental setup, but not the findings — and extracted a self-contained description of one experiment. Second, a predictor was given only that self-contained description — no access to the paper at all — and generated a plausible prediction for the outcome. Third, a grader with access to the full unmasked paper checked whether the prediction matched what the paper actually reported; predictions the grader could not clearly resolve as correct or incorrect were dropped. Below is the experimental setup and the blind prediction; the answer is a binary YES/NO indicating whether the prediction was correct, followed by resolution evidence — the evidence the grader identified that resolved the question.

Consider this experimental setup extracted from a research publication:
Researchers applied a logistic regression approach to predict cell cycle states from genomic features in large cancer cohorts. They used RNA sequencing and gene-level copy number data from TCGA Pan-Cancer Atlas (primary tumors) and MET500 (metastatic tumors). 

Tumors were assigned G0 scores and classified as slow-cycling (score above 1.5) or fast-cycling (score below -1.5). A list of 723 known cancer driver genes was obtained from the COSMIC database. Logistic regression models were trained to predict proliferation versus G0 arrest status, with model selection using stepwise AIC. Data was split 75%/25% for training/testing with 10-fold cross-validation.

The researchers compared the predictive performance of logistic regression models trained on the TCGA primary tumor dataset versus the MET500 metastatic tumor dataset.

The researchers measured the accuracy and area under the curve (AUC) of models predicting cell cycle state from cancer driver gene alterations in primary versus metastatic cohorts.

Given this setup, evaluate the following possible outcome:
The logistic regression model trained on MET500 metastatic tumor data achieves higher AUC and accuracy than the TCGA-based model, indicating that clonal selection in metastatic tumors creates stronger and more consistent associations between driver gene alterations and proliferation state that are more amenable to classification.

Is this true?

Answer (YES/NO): NO